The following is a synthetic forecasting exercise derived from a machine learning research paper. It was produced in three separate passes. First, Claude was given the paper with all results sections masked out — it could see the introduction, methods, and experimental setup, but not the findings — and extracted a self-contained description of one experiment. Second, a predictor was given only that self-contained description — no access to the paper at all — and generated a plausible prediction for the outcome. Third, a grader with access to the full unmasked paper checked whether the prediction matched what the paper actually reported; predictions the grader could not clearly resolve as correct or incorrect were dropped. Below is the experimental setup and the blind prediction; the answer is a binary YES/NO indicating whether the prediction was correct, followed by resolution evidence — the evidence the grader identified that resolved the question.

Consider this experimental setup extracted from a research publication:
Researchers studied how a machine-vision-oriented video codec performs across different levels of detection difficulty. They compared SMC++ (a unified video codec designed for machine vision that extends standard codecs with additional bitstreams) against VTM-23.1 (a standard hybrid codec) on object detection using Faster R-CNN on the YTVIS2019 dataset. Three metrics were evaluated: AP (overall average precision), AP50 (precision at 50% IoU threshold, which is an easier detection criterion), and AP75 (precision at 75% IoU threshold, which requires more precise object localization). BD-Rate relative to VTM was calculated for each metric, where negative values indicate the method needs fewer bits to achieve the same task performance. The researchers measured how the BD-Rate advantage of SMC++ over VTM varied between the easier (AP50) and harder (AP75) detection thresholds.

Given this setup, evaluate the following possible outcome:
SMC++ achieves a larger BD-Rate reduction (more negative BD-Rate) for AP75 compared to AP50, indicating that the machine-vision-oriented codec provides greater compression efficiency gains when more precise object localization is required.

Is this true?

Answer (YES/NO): YES